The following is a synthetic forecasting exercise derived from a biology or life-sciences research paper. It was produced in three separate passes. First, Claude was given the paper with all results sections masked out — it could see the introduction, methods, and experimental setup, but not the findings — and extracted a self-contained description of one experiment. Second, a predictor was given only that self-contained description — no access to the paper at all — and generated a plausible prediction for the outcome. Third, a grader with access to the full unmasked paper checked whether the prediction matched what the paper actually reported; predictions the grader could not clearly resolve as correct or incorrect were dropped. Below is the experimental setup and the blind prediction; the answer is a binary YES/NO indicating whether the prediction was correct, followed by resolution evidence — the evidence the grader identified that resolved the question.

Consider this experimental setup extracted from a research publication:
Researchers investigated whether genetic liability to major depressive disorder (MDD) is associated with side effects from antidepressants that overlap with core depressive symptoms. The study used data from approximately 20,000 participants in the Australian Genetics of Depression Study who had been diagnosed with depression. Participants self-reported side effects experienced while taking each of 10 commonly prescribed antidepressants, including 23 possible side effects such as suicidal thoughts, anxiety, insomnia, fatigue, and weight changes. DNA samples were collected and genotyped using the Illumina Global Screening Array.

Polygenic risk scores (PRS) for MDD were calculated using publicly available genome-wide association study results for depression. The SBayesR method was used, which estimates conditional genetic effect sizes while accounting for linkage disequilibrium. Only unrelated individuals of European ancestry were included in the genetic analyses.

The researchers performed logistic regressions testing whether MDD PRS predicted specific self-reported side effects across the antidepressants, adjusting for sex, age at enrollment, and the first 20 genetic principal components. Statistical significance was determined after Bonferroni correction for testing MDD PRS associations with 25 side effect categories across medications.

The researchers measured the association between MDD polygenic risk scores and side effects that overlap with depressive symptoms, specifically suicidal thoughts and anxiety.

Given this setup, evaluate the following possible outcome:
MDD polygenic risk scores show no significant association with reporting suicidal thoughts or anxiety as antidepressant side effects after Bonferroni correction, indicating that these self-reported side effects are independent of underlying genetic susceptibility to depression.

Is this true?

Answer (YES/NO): NO